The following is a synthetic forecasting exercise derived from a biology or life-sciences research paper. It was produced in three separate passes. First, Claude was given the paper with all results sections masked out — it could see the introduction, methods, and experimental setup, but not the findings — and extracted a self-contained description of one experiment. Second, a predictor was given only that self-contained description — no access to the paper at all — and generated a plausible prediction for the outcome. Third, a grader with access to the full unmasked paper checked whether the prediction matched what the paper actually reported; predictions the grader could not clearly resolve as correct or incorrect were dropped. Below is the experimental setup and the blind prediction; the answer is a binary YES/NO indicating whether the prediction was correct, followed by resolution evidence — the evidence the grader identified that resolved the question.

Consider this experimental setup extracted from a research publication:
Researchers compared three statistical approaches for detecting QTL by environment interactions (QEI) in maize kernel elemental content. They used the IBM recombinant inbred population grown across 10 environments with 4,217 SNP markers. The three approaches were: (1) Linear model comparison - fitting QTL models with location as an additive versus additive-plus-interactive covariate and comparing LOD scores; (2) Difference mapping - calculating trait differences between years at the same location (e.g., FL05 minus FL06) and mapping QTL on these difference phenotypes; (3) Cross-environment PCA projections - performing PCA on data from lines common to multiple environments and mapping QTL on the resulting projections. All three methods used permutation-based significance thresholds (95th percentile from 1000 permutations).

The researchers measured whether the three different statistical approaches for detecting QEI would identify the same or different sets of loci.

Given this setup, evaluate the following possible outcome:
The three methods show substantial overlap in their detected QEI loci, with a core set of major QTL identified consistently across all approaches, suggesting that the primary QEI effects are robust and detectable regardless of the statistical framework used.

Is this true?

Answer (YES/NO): NO